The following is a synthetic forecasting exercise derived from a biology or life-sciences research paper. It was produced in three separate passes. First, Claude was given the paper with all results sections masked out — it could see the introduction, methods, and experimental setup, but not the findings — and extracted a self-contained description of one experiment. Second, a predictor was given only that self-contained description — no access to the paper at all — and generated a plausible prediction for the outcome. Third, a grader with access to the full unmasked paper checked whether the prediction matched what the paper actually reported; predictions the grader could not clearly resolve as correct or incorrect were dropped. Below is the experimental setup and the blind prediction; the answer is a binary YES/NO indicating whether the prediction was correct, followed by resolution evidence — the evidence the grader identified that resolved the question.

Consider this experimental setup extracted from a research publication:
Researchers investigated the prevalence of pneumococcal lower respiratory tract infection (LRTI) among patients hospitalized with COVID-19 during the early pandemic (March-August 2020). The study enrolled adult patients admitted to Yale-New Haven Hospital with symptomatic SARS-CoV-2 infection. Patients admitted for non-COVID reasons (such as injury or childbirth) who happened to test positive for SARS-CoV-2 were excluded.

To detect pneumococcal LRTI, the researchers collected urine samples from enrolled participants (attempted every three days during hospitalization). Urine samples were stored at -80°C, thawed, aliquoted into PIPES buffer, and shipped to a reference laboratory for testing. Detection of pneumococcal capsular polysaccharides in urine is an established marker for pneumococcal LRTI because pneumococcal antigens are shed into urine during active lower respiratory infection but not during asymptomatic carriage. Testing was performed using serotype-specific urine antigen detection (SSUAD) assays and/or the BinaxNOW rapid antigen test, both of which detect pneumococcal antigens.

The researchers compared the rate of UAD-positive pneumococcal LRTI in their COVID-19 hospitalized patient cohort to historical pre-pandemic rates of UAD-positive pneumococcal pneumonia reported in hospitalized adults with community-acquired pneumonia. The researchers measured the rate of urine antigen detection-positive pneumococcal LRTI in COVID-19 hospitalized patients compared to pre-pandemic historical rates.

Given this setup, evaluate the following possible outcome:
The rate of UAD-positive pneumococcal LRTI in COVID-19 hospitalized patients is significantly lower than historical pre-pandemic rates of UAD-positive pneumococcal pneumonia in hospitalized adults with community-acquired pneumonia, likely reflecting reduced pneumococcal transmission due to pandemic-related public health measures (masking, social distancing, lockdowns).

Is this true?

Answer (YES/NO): NO